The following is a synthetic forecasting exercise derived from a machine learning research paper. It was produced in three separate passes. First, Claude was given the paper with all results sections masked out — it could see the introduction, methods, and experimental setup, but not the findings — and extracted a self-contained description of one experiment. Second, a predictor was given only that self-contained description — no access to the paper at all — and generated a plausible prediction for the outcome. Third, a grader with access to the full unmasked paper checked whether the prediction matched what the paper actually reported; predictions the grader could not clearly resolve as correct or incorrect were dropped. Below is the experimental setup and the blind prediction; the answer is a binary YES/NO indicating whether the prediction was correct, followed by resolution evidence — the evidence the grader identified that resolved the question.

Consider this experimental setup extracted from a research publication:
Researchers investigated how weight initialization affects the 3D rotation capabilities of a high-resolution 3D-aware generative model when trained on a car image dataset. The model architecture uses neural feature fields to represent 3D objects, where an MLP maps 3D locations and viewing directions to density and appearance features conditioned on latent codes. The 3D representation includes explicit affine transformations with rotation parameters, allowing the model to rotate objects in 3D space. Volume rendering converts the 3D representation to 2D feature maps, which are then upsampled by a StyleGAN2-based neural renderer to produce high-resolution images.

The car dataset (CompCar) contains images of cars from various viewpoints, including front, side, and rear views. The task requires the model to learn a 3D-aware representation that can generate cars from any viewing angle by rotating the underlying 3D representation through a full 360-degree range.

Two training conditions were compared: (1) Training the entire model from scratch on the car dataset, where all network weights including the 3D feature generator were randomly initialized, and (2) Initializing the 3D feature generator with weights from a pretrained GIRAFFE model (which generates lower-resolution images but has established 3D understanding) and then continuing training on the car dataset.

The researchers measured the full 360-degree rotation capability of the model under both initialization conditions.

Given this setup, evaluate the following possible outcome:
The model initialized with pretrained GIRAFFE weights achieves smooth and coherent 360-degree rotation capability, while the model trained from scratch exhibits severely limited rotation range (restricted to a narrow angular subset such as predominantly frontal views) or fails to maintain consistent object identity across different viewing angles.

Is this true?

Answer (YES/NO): NO